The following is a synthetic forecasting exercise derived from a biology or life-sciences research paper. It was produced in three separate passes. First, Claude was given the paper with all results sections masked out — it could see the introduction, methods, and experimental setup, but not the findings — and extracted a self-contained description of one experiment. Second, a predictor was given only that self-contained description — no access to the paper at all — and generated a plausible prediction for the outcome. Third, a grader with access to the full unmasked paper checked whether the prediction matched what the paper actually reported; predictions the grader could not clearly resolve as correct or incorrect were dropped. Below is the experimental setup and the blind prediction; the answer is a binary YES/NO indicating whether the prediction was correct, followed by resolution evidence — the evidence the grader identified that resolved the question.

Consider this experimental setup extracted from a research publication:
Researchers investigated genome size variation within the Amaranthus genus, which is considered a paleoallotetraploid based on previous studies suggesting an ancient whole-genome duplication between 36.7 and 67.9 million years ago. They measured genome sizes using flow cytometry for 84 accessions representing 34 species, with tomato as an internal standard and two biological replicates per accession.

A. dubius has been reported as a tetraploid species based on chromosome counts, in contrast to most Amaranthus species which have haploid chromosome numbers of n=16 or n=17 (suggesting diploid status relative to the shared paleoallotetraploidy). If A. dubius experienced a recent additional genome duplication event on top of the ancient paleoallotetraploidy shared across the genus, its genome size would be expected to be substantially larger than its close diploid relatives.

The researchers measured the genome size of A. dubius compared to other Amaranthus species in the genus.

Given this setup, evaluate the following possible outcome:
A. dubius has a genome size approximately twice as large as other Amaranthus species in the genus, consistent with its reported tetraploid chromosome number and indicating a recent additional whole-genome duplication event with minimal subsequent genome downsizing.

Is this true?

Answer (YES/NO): NO